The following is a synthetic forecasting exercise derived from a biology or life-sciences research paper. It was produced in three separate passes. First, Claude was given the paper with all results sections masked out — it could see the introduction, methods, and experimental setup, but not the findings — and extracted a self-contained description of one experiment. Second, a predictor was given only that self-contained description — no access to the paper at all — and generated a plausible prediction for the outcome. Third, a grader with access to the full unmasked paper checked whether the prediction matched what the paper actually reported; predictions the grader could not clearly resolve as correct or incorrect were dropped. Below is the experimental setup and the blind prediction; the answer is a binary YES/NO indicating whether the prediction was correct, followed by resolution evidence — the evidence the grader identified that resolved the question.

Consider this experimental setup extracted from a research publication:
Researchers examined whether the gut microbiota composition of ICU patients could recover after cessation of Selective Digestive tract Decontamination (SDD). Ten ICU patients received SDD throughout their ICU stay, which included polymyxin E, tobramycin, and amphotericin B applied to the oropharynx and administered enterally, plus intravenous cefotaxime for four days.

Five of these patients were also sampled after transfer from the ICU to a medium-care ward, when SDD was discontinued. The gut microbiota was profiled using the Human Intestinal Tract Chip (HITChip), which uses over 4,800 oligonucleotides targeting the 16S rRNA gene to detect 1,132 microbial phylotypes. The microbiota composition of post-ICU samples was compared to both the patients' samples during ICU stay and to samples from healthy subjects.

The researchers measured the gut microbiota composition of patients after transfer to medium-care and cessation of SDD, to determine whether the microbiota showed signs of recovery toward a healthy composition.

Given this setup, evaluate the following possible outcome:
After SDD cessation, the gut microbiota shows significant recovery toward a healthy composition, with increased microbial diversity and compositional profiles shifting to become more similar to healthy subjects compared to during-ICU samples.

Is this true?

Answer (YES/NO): NO